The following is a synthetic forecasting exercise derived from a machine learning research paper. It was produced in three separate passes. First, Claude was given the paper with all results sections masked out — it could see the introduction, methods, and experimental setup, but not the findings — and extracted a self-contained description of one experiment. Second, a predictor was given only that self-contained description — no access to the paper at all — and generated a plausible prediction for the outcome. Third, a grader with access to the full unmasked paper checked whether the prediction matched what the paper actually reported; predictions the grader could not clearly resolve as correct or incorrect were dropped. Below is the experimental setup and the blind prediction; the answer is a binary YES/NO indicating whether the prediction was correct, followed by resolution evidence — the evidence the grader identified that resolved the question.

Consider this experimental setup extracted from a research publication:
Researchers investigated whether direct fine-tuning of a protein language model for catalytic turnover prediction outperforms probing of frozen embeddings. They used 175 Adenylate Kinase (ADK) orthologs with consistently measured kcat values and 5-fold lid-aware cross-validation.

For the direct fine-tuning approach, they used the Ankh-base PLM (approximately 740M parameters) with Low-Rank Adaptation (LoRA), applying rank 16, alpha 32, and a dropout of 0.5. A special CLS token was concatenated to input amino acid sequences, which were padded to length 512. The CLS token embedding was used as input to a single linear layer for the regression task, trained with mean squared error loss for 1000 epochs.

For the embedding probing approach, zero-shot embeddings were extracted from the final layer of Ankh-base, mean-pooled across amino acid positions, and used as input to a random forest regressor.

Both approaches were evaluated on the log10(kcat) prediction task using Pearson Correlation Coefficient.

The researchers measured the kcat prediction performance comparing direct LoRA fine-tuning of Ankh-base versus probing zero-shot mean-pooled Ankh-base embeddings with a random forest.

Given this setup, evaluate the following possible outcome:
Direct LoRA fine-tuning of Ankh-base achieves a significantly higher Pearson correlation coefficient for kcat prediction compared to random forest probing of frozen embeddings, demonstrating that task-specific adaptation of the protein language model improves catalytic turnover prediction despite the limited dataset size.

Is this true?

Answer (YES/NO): NO